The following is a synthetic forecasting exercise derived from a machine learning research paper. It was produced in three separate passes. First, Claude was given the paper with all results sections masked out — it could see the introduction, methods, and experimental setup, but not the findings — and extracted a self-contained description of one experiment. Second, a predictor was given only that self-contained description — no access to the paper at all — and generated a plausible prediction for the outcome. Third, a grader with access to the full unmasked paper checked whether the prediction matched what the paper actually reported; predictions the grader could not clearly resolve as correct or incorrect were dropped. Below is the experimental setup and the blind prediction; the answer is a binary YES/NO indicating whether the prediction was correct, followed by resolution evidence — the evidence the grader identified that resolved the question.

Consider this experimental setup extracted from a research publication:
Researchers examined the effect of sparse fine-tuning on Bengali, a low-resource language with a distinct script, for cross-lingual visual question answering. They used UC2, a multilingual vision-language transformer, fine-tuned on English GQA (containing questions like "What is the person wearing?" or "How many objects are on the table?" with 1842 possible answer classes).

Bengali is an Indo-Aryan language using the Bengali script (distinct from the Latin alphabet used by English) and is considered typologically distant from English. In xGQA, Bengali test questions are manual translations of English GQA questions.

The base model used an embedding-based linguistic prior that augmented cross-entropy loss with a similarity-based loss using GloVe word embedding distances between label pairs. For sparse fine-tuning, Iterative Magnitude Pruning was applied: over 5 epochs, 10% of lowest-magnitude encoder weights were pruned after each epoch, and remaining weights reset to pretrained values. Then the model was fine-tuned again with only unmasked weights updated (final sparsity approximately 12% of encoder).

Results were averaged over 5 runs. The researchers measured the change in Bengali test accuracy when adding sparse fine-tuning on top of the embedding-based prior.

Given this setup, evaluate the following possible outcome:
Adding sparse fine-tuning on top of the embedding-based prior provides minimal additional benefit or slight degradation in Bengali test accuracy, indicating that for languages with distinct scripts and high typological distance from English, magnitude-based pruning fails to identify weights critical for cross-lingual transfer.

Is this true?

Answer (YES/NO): YES